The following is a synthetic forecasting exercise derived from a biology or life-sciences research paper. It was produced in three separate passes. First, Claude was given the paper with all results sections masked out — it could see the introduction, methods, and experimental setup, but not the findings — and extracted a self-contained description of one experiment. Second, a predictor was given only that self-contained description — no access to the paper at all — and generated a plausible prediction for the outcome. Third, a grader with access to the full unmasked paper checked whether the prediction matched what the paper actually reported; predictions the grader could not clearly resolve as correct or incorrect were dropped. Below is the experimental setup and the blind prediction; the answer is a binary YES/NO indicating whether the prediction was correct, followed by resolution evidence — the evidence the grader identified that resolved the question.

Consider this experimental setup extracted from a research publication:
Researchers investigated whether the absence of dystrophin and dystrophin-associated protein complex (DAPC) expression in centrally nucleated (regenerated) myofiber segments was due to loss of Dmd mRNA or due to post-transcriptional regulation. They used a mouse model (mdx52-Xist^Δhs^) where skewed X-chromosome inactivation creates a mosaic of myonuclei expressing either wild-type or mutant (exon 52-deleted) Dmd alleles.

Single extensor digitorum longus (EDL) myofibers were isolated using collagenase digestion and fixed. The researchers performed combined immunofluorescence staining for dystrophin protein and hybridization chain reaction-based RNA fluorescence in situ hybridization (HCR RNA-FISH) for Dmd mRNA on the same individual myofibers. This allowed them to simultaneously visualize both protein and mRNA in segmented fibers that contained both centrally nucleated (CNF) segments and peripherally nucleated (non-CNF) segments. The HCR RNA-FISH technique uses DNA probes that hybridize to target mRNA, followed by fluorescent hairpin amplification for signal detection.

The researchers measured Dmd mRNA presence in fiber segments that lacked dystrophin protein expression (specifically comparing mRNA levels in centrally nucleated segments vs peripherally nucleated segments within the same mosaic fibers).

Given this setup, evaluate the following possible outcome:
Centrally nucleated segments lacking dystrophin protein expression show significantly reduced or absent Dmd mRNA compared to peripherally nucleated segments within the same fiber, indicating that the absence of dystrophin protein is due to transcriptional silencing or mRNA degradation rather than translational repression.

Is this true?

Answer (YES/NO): NO